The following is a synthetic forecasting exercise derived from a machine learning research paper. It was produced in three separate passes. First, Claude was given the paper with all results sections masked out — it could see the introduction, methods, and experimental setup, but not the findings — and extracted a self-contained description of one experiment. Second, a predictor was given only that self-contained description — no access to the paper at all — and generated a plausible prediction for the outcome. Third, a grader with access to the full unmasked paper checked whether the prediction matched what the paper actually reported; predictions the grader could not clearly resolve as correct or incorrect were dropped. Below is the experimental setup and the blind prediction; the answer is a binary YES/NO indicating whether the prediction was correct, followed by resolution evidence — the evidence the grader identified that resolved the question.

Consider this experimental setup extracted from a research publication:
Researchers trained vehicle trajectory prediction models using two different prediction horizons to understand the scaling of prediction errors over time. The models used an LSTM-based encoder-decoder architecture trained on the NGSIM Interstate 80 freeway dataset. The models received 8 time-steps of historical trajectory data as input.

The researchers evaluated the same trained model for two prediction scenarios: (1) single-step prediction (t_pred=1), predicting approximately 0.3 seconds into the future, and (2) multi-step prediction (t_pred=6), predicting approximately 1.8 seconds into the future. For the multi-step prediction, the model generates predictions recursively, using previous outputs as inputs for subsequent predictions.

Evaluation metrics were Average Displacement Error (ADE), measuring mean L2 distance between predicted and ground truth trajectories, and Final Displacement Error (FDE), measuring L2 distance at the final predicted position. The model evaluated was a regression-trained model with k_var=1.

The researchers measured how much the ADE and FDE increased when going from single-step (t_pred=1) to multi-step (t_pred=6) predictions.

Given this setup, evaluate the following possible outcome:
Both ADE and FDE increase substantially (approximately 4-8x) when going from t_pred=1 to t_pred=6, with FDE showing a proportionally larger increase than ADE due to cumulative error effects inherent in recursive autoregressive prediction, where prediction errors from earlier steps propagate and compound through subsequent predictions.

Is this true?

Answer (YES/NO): NO